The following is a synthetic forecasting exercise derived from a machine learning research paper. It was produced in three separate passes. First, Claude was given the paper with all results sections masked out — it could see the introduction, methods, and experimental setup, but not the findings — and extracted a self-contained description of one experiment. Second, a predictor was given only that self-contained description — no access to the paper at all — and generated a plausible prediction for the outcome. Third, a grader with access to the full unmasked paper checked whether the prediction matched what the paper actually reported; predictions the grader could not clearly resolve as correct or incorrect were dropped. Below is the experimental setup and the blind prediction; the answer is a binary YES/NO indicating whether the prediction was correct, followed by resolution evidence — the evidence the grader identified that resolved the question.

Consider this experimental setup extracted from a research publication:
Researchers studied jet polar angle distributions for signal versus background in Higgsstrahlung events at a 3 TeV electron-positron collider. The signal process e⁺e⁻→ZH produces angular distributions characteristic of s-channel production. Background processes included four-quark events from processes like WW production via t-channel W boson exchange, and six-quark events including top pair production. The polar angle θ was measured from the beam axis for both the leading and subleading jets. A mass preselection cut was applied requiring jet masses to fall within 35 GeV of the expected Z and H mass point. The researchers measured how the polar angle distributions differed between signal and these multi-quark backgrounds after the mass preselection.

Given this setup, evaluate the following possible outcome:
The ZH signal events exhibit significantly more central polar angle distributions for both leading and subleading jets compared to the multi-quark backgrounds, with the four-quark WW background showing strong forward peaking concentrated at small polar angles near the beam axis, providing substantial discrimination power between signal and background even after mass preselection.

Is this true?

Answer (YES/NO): YES